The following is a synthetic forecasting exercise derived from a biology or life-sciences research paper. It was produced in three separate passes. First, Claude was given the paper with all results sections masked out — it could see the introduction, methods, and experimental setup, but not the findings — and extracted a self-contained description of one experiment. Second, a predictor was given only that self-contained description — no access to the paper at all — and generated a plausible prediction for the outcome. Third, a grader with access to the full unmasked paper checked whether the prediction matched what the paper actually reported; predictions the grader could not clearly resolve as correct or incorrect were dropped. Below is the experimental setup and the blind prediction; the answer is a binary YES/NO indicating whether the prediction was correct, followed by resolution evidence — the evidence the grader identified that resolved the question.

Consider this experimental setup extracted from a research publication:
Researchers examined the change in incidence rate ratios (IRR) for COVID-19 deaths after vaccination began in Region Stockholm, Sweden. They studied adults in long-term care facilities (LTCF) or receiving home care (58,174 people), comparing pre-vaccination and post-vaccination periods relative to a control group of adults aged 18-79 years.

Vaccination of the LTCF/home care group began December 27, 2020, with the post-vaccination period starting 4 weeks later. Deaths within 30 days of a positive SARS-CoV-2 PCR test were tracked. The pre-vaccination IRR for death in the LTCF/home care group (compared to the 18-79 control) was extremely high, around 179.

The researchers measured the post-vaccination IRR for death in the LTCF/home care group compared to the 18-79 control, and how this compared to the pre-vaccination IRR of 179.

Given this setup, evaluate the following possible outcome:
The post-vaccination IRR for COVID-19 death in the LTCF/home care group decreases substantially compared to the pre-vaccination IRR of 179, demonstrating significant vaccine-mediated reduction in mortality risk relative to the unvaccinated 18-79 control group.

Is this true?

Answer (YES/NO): YES